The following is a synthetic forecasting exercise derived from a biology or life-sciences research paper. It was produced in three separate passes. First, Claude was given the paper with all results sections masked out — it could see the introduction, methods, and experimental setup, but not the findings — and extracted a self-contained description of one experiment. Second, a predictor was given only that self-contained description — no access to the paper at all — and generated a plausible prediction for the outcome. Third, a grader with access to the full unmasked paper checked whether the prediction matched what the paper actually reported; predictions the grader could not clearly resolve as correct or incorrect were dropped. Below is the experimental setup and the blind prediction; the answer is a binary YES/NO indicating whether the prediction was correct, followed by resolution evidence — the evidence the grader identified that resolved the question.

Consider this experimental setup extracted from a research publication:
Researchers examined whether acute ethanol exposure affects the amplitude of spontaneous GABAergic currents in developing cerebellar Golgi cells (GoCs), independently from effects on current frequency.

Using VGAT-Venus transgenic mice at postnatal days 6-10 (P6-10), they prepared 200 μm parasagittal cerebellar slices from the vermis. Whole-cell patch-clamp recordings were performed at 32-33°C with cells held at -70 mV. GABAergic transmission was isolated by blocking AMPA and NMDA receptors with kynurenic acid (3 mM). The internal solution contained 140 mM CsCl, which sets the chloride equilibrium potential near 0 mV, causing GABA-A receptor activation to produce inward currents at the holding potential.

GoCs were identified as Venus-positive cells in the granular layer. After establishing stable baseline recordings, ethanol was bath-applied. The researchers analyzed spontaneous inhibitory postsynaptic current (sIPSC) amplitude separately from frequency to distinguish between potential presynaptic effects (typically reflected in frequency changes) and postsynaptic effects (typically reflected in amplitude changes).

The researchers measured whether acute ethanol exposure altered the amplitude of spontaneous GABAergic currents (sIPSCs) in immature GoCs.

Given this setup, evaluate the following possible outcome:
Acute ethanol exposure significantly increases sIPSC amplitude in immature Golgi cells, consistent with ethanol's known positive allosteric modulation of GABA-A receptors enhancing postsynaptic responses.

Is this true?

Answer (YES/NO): NO